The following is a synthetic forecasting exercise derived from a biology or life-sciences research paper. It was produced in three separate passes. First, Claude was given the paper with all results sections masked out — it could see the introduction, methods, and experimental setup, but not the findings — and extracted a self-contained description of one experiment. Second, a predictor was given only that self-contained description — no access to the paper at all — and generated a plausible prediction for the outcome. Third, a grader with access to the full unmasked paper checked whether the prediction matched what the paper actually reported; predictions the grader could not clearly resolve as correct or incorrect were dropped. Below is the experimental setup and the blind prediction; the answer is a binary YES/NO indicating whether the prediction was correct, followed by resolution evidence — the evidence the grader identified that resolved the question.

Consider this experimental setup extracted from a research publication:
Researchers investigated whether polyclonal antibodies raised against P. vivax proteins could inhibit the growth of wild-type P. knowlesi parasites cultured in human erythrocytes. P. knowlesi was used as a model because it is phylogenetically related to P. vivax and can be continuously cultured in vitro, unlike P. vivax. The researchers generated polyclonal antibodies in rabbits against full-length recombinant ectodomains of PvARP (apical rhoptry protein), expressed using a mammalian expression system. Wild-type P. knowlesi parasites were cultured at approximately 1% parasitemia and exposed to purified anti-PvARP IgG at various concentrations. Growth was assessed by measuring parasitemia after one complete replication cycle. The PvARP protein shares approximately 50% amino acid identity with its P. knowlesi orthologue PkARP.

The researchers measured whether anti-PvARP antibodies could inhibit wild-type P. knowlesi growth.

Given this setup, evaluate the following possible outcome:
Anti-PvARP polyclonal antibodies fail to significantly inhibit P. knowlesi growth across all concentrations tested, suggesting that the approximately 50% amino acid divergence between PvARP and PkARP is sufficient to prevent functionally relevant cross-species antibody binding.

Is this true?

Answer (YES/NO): NO